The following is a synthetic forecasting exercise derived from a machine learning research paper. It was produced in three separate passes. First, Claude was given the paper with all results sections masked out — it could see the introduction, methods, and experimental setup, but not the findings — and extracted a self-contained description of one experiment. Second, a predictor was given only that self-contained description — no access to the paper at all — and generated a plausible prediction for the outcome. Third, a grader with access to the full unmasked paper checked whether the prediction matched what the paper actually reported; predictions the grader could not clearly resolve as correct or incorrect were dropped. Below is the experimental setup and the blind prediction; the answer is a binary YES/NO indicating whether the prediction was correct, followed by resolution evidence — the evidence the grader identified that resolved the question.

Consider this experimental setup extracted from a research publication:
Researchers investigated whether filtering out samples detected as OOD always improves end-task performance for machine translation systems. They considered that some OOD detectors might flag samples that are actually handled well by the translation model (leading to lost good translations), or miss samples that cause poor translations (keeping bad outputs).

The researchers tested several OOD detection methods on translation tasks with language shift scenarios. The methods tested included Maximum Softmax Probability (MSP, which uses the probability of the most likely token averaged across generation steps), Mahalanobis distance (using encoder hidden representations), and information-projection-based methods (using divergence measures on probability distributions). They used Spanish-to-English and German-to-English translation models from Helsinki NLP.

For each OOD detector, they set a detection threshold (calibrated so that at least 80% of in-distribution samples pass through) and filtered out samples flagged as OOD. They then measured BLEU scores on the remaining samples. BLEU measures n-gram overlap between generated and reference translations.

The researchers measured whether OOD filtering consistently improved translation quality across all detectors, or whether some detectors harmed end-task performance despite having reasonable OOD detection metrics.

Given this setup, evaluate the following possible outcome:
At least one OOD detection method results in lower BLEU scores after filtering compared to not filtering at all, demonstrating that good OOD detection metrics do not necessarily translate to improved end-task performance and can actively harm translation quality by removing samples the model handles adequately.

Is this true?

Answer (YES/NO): YES